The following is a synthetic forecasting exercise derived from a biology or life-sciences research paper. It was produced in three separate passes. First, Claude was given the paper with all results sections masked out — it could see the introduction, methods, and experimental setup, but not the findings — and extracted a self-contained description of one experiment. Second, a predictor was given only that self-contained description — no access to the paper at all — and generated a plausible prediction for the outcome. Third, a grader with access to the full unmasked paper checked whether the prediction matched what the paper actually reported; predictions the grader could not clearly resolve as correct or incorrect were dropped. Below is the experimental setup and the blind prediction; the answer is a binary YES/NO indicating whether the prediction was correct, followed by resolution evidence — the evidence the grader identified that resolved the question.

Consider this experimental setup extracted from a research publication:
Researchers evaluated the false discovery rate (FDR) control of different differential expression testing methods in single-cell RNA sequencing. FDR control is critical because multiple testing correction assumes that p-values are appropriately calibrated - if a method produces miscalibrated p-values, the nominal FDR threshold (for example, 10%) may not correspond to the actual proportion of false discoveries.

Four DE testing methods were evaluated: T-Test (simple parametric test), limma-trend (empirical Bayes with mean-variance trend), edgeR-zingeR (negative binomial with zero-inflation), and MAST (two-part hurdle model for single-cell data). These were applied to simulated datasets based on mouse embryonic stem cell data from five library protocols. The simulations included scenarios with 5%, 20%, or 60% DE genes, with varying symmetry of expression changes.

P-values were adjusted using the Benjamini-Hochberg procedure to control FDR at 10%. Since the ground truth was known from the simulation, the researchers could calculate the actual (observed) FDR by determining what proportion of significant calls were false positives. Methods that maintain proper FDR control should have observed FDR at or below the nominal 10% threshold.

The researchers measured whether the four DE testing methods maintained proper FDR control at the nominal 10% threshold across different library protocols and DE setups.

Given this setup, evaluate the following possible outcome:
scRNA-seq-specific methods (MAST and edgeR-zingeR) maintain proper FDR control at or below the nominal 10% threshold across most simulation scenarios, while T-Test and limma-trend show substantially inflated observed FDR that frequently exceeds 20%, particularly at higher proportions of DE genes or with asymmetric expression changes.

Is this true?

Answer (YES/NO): NO